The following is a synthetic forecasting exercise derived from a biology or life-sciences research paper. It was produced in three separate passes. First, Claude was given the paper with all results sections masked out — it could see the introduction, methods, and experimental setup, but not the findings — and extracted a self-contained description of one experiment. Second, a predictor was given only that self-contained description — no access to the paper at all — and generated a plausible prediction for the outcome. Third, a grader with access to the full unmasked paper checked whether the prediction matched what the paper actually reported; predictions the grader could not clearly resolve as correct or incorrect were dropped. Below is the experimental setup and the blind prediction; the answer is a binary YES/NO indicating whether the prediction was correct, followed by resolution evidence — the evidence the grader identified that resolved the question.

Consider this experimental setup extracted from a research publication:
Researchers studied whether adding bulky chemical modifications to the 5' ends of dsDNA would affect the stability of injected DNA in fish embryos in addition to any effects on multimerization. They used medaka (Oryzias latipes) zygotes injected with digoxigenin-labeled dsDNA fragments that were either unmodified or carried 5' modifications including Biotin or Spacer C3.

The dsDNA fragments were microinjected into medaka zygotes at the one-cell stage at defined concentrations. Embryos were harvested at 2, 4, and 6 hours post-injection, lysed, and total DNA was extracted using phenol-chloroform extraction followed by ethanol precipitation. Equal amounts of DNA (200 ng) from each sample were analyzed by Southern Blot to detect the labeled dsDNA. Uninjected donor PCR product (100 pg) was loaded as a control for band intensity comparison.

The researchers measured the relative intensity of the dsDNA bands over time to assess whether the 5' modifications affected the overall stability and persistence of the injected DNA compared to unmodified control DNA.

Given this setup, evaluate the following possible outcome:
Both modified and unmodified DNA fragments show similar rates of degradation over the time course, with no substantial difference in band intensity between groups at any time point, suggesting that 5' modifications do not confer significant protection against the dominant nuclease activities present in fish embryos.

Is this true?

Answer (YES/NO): YES